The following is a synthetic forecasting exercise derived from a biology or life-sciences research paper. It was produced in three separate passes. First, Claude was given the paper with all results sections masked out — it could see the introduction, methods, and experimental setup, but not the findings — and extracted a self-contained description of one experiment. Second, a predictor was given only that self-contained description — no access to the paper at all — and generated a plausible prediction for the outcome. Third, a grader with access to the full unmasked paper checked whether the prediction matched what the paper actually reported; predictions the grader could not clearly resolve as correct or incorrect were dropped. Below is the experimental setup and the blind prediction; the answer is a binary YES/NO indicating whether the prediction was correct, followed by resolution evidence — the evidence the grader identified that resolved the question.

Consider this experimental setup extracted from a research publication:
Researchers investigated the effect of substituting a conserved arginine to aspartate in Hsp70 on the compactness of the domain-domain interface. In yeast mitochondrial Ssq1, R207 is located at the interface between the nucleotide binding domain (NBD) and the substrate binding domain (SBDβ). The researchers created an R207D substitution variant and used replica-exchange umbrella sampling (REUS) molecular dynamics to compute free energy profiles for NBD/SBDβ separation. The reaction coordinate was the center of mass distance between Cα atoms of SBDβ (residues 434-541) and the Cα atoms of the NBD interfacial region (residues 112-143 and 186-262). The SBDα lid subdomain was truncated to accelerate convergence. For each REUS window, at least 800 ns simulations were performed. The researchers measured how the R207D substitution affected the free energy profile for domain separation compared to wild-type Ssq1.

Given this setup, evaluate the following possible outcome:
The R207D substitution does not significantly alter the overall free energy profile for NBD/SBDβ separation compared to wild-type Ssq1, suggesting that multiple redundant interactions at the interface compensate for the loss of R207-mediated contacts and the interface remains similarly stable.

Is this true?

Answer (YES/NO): NO